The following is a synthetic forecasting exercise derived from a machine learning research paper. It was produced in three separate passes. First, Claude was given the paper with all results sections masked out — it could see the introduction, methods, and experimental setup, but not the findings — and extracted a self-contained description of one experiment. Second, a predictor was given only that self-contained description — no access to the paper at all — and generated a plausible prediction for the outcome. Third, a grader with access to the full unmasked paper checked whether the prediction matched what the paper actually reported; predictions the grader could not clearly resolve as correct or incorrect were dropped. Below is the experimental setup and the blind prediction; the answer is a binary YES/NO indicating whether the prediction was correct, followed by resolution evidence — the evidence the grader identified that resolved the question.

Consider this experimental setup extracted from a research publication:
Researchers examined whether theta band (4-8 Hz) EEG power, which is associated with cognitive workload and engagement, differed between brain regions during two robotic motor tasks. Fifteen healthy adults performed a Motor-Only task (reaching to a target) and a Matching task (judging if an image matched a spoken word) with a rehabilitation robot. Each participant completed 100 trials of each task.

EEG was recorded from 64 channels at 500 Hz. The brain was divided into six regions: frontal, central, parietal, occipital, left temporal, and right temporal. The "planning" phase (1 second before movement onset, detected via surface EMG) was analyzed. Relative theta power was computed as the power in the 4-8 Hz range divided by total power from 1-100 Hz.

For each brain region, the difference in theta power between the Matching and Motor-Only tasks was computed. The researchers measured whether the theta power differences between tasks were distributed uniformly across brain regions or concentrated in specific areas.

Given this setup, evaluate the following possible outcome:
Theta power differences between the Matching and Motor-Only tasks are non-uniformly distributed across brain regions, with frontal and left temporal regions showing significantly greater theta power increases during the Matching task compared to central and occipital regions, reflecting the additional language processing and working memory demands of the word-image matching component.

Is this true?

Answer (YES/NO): NO